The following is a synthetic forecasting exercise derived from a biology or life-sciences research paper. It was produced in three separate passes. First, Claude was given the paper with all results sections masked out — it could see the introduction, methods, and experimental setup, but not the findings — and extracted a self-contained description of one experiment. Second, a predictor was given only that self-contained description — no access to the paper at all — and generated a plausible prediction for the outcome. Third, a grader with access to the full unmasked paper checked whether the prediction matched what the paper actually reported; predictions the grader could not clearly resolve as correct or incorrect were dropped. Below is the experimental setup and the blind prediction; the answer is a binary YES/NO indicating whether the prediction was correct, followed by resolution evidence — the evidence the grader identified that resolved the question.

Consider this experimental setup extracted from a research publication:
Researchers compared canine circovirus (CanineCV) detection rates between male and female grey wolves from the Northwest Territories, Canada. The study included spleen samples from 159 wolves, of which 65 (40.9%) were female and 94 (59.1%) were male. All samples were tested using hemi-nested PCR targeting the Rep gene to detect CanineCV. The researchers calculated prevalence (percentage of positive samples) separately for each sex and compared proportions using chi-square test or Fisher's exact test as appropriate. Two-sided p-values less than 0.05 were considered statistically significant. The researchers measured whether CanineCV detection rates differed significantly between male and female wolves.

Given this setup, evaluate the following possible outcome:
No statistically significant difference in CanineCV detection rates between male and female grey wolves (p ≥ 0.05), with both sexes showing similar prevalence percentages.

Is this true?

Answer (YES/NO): YES